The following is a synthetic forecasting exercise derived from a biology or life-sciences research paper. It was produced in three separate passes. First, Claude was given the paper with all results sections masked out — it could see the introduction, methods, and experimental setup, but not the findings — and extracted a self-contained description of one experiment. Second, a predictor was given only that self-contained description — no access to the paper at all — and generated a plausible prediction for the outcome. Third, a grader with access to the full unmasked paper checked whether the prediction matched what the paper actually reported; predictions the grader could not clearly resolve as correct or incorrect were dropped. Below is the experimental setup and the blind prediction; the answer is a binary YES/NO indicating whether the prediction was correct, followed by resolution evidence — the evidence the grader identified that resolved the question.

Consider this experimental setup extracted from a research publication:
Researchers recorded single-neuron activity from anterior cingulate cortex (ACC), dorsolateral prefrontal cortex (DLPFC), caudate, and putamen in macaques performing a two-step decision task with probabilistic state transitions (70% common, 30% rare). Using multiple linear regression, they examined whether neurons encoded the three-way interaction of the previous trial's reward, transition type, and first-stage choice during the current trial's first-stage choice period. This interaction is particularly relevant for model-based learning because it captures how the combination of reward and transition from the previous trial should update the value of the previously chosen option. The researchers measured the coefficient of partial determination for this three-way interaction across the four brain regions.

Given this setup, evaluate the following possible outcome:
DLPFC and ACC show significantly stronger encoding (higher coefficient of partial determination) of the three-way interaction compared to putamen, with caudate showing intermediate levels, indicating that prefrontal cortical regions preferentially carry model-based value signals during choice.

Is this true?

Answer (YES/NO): NO